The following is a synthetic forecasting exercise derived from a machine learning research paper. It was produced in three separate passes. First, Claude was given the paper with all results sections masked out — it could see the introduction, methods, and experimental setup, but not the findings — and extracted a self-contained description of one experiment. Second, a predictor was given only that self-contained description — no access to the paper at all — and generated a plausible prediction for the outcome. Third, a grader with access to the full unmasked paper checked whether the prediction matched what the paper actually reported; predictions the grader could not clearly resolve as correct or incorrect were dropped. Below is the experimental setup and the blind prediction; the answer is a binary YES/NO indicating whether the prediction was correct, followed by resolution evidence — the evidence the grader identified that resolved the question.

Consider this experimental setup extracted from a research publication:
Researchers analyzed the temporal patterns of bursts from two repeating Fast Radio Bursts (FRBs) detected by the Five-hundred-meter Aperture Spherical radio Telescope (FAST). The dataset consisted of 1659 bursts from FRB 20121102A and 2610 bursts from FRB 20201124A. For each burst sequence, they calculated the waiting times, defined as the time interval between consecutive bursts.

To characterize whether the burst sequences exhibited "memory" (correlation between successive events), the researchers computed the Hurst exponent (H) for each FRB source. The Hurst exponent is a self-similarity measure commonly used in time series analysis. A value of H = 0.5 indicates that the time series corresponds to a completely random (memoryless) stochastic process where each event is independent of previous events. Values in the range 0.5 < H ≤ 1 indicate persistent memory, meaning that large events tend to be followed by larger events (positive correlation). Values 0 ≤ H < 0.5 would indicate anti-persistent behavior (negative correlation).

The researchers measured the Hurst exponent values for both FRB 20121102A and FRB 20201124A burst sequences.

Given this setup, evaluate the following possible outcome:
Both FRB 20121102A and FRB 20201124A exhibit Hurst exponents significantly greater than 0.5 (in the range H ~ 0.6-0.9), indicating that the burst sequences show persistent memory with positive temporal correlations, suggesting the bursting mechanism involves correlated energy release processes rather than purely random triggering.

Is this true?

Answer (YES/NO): YES